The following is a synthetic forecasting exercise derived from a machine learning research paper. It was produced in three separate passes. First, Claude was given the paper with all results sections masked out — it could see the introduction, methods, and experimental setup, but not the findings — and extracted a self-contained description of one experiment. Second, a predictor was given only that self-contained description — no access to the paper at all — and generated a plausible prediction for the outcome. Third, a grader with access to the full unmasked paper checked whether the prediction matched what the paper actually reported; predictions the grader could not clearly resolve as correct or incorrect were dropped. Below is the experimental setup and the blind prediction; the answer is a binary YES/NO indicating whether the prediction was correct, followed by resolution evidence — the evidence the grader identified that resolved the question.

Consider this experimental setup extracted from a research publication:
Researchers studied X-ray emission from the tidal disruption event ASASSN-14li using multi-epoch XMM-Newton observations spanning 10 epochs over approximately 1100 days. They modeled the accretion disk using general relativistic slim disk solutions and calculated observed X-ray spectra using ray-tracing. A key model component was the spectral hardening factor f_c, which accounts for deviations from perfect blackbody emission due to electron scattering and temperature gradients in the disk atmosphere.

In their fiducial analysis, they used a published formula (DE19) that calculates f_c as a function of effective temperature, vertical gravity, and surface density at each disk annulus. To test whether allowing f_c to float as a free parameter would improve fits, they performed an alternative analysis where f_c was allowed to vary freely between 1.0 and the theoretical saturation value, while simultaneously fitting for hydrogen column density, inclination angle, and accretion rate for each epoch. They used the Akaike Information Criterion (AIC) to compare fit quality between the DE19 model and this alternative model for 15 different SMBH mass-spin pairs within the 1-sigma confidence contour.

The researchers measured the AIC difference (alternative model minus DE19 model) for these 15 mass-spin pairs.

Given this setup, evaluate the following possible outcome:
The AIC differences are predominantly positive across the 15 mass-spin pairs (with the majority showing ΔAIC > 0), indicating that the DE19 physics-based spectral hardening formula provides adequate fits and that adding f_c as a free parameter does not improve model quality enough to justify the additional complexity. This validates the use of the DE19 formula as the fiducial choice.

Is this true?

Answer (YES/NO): YES